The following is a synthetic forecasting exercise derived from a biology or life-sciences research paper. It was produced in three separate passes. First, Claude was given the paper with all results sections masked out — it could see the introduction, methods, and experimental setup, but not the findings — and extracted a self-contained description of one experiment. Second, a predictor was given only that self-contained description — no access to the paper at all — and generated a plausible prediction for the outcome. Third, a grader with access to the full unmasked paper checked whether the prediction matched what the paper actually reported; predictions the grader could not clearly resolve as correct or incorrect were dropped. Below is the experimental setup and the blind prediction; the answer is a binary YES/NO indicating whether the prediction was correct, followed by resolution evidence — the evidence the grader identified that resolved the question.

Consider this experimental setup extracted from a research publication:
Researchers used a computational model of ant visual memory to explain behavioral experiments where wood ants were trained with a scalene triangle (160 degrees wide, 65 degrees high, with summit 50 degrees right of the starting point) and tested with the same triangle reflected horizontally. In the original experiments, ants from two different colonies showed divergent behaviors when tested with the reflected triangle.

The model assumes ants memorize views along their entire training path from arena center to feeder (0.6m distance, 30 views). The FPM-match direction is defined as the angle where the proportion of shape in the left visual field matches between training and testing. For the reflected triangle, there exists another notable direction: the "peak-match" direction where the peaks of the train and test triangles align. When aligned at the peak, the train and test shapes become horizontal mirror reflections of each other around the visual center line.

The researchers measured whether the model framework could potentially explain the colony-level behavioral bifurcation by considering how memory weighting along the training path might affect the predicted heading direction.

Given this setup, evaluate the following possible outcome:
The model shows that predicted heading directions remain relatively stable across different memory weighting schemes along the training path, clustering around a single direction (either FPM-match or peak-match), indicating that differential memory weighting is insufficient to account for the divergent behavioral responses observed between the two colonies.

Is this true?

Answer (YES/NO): NO